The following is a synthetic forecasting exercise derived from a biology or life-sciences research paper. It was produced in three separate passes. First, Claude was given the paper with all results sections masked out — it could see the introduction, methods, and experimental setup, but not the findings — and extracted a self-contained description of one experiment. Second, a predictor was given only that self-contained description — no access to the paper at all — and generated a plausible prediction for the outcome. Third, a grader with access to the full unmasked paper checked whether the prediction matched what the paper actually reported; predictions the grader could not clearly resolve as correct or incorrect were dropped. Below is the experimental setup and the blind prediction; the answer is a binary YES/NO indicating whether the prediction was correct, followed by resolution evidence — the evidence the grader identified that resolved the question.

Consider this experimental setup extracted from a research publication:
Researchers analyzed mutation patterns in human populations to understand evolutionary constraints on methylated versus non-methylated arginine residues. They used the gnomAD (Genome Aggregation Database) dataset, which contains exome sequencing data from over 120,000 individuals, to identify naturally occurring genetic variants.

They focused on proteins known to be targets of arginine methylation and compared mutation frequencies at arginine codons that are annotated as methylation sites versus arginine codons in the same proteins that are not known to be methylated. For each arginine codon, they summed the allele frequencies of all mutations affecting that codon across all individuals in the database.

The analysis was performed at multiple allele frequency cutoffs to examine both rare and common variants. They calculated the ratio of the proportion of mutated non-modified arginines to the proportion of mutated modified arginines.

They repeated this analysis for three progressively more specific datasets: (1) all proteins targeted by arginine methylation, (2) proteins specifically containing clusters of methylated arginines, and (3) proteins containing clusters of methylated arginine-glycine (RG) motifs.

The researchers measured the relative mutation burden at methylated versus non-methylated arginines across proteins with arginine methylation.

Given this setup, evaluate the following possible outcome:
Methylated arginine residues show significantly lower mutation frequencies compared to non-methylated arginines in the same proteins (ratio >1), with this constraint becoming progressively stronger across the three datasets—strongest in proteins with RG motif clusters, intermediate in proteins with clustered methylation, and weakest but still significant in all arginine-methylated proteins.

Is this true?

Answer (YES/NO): NO